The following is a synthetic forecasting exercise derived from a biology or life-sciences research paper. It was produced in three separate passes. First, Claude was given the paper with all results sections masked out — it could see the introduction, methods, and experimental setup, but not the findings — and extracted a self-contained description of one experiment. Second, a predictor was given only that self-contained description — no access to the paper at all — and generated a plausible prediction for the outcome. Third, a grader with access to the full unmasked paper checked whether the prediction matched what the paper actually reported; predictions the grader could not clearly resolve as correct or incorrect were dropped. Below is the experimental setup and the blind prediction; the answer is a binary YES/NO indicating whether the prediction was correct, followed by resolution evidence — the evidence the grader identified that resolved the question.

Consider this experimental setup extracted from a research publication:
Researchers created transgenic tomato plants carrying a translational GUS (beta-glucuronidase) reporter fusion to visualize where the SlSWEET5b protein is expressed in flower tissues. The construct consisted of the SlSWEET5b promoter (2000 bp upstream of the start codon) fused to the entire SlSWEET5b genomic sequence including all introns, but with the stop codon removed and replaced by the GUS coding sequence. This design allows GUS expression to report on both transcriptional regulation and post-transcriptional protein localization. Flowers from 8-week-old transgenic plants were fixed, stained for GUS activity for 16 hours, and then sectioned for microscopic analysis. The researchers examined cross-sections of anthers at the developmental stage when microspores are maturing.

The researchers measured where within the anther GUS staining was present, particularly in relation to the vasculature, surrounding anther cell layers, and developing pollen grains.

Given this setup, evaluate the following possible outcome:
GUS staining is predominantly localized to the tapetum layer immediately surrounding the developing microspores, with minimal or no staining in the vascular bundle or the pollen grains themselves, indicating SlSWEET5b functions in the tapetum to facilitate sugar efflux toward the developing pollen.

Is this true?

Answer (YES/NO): NO